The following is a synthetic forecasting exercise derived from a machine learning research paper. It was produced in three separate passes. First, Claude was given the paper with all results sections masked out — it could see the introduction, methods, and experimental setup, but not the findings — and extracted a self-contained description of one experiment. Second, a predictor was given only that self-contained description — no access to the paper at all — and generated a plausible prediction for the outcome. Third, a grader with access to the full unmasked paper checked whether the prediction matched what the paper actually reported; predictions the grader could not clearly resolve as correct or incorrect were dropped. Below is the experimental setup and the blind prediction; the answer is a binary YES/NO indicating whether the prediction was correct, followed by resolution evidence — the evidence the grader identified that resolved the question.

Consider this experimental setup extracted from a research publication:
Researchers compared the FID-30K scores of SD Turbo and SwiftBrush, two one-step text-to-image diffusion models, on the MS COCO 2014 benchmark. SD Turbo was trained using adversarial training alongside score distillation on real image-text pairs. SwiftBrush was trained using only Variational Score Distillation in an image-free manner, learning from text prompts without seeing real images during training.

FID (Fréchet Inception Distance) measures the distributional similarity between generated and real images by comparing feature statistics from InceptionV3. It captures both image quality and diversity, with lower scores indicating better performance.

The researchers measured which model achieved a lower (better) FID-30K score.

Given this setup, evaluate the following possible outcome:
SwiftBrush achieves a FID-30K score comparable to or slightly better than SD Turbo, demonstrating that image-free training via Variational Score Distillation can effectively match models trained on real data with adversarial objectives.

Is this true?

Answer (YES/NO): YES